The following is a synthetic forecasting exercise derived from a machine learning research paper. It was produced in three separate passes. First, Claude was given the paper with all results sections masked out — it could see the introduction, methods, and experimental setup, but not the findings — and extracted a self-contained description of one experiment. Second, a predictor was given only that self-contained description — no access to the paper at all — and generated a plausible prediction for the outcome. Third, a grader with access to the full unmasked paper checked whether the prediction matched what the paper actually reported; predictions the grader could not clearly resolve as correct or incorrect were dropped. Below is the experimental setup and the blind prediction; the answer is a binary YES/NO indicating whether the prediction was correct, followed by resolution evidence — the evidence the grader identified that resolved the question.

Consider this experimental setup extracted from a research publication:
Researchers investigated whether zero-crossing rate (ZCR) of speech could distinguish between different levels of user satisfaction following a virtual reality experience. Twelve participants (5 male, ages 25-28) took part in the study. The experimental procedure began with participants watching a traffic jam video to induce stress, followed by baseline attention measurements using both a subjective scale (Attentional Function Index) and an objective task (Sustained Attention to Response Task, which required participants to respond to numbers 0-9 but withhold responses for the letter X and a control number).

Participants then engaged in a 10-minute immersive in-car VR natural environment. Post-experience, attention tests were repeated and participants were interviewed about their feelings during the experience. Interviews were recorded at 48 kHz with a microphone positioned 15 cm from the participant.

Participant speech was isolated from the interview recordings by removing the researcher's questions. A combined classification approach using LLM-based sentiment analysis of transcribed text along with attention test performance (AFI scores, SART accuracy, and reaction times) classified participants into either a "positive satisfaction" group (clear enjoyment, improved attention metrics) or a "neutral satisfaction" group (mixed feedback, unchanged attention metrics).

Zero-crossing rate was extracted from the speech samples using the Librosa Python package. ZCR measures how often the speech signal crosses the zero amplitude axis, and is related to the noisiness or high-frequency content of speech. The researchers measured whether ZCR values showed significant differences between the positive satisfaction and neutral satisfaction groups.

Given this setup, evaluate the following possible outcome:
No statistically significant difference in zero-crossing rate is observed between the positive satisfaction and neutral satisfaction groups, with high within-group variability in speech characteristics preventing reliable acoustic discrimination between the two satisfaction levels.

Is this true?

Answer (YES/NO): NO